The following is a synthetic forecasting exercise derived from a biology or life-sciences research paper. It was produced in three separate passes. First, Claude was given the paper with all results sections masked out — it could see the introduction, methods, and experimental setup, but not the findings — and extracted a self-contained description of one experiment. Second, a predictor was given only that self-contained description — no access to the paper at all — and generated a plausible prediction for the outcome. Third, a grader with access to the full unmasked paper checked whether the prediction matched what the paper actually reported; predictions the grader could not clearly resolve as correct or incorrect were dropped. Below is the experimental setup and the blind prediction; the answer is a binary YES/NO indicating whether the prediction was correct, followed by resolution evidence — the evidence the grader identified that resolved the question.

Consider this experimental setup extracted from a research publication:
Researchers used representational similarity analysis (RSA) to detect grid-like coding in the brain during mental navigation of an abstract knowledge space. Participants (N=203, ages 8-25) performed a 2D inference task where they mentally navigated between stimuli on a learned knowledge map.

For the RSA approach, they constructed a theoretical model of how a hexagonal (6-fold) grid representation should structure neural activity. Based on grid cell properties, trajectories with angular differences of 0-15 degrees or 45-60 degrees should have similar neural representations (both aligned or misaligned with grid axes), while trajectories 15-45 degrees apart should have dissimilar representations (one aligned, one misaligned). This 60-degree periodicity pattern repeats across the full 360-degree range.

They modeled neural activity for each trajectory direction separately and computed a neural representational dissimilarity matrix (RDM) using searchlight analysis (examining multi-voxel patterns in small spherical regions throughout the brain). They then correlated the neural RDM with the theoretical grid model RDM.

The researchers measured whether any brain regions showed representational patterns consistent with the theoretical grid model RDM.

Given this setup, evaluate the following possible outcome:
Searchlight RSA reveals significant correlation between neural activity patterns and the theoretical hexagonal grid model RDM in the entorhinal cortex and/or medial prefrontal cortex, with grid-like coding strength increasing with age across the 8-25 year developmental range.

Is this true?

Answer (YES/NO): YES